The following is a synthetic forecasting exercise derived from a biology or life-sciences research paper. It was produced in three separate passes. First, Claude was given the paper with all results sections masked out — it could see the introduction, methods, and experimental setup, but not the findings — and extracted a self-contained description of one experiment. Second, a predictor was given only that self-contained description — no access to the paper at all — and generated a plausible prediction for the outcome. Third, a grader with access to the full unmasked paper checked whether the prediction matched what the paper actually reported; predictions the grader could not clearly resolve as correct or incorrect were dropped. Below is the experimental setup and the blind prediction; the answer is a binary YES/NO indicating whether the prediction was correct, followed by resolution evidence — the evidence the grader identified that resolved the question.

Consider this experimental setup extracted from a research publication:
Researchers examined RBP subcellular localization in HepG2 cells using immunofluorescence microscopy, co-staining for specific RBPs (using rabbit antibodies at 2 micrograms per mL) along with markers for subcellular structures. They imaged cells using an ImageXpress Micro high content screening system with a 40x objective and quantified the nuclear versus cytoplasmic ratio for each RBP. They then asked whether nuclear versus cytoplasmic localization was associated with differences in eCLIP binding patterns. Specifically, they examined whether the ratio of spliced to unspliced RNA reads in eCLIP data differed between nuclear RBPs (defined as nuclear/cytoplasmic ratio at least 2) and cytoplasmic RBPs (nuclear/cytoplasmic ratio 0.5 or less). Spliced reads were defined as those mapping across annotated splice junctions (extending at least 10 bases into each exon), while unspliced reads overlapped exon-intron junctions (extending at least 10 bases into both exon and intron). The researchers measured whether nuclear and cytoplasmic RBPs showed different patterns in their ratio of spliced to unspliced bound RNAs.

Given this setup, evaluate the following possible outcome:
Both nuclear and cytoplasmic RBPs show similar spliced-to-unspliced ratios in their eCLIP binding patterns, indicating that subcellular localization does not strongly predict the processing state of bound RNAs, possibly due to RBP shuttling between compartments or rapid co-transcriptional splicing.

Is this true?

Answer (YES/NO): NO